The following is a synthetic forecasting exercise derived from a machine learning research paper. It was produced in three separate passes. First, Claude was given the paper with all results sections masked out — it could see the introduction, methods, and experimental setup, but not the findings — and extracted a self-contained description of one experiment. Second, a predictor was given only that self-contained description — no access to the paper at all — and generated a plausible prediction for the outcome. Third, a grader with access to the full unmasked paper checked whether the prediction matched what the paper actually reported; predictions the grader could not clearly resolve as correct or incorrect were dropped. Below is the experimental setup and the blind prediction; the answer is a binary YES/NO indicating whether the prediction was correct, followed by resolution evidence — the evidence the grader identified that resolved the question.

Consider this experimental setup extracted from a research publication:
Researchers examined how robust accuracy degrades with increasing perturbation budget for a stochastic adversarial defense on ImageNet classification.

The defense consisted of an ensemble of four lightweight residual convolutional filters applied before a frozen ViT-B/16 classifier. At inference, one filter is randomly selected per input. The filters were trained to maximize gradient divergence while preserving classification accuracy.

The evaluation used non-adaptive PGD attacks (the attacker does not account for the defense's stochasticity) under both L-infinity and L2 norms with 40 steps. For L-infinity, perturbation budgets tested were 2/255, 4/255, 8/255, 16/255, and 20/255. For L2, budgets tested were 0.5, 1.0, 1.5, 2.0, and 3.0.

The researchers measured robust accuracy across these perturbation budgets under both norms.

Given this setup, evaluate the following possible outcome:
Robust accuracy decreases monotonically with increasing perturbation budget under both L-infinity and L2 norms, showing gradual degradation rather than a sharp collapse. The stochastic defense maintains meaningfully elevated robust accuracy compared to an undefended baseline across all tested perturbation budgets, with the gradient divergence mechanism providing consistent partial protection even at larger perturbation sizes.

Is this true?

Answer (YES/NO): YES